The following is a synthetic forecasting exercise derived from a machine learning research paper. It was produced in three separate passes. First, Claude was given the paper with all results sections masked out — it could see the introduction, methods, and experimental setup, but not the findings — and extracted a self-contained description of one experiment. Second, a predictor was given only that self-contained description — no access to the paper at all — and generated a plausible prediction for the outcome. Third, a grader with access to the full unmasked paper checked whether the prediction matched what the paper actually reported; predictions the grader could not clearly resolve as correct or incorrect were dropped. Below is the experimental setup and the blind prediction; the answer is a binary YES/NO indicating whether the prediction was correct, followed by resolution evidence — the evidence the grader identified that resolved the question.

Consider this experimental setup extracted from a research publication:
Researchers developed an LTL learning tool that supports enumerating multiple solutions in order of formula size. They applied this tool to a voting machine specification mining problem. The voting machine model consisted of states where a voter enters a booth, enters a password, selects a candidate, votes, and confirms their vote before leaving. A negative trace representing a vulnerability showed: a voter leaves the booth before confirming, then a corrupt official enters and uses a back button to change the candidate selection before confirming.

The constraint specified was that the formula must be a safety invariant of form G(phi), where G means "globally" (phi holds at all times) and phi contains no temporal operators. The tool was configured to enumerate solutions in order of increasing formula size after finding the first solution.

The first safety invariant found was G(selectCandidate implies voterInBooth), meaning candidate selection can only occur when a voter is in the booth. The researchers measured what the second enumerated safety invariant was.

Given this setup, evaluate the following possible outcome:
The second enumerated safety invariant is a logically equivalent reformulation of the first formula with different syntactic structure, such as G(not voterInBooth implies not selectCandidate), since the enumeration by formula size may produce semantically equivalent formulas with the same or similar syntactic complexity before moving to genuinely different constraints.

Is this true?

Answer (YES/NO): NO